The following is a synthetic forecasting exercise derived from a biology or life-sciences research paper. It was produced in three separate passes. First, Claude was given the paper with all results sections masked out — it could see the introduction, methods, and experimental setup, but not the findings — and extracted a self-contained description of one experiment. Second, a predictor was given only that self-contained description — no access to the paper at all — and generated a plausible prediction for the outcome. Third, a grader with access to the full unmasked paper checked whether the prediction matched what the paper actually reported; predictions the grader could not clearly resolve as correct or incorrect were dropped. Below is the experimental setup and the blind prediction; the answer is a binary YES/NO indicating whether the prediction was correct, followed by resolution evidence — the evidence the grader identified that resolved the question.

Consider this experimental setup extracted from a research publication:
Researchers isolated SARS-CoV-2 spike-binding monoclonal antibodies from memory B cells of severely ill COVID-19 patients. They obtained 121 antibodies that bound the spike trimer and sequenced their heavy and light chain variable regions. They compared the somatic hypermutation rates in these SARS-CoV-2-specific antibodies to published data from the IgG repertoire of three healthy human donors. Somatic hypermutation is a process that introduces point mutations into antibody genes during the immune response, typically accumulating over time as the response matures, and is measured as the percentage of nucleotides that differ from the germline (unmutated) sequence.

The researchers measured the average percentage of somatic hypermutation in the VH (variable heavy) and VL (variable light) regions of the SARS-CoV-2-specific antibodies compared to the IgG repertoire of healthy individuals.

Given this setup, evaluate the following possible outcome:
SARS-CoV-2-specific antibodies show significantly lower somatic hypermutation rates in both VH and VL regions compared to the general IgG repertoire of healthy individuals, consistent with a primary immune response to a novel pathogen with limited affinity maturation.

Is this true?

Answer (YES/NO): YES